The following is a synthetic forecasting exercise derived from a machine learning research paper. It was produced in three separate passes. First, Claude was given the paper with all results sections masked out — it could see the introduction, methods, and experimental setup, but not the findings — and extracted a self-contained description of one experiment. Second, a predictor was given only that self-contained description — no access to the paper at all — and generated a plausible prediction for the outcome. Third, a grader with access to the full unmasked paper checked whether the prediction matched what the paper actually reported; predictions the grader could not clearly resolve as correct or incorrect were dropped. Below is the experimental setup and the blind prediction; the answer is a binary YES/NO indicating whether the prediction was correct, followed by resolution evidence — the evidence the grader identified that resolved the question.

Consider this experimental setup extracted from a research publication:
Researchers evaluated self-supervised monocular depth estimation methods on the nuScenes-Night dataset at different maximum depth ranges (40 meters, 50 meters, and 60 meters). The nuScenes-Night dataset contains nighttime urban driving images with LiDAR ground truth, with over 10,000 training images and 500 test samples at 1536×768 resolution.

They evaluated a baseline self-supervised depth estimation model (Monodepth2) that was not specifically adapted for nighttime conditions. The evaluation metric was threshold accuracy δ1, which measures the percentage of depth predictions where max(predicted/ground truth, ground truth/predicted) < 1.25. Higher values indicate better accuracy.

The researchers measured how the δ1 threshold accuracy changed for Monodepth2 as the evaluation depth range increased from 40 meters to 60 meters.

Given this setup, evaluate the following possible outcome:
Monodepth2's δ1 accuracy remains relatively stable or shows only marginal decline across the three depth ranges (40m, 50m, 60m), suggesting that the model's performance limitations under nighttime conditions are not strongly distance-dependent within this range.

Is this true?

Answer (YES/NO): NO